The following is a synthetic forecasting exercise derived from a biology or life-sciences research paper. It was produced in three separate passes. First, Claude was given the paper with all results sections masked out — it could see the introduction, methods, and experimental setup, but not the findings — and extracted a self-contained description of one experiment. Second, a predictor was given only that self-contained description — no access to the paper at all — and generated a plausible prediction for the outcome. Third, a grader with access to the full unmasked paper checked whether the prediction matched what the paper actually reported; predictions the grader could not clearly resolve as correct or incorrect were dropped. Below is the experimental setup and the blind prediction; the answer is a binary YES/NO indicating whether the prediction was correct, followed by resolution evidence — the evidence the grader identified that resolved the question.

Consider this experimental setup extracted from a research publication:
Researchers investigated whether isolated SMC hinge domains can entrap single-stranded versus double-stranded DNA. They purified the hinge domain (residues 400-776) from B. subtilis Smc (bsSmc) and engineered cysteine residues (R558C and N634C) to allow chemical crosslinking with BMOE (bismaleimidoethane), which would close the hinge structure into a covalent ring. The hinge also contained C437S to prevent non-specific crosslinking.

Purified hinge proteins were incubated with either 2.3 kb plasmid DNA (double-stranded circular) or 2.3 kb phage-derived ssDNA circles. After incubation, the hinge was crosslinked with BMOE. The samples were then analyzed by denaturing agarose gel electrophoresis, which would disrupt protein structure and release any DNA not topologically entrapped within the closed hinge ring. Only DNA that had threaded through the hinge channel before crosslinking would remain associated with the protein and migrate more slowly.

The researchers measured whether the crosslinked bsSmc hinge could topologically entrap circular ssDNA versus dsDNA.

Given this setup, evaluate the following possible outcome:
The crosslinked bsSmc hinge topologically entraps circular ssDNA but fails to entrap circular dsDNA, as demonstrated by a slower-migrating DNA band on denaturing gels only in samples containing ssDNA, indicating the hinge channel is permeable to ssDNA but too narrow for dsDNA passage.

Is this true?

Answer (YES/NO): YES